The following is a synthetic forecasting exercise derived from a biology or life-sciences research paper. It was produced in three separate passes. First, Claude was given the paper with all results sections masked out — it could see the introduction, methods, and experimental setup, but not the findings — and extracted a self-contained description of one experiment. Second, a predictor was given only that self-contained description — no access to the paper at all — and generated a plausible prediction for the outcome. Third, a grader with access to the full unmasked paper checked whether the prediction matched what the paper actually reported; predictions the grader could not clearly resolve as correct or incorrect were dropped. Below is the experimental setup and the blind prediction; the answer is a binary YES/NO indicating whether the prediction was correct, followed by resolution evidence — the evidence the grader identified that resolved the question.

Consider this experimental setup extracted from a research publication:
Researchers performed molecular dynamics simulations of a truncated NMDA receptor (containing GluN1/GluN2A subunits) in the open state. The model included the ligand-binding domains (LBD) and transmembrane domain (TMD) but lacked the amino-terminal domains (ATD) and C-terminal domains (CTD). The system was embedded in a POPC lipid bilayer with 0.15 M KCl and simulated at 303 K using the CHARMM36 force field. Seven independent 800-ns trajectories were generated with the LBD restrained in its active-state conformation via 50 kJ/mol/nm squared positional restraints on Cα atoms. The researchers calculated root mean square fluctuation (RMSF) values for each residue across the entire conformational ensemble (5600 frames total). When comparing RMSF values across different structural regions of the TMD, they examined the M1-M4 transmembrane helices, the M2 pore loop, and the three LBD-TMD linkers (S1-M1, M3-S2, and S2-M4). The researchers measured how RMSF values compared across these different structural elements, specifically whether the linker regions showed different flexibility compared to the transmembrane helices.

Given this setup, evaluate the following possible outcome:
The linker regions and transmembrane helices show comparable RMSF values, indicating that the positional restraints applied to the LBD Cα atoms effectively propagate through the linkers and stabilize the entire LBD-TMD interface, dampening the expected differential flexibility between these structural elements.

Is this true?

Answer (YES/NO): NO